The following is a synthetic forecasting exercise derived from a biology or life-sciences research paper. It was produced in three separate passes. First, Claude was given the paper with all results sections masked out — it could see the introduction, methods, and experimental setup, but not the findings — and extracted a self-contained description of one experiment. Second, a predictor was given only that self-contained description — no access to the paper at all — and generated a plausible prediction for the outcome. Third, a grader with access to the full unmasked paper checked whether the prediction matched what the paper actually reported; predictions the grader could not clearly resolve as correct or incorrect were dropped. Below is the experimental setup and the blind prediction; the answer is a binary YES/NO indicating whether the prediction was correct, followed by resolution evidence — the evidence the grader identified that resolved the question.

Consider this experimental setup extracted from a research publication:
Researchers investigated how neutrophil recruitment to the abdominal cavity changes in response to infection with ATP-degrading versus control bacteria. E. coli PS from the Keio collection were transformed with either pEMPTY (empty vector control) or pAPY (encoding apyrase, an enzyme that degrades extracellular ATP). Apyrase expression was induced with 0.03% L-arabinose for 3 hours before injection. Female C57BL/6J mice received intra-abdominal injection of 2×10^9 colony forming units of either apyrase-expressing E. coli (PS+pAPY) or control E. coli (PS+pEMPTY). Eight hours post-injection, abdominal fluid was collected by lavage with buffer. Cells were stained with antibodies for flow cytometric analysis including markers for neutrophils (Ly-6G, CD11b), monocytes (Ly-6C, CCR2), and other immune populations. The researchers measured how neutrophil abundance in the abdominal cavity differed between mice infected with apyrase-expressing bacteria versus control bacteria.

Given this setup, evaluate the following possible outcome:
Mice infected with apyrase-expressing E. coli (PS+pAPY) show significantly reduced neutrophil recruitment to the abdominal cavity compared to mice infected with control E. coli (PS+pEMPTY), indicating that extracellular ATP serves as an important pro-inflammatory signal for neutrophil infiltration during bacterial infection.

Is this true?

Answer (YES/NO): NO